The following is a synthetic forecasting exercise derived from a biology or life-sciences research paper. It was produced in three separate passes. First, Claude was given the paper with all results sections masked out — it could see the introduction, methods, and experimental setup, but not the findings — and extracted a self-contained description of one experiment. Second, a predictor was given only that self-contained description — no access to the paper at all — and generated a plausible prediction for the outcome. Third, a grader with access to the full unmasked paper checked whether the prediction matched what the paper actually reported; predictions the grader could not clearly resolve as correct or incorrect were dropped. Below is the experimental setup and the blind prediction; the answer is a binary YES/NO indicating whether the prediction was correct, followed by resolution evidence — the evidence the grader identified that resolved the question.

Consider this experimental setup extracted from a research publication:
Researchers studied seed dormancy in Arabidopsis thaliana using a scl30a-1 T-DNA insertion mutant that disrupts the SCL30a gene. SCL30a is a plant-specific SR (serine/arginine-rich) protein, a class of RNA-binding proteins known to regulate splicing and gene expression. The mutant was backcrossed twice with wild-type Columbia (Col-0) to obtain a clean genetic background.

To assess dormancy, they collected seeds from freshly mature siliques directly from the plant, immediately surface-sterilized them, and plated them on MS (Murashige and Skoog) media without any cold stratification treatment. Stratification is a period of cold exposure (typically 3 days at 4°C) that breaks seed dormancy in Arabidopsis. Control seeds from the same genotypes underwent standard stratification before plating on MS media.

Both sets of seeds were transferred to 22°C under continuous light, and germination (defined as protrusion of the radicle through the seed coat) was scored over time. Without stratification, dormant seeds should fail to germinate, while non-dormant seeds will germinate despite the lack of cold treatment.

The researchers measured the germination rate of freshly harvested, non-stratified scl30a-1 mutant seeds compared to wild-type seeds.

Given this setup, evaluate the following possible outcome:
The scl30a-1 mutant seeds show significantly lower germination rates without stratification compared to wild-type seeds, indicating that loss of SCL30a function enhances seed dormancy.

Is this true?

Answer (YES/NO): YES